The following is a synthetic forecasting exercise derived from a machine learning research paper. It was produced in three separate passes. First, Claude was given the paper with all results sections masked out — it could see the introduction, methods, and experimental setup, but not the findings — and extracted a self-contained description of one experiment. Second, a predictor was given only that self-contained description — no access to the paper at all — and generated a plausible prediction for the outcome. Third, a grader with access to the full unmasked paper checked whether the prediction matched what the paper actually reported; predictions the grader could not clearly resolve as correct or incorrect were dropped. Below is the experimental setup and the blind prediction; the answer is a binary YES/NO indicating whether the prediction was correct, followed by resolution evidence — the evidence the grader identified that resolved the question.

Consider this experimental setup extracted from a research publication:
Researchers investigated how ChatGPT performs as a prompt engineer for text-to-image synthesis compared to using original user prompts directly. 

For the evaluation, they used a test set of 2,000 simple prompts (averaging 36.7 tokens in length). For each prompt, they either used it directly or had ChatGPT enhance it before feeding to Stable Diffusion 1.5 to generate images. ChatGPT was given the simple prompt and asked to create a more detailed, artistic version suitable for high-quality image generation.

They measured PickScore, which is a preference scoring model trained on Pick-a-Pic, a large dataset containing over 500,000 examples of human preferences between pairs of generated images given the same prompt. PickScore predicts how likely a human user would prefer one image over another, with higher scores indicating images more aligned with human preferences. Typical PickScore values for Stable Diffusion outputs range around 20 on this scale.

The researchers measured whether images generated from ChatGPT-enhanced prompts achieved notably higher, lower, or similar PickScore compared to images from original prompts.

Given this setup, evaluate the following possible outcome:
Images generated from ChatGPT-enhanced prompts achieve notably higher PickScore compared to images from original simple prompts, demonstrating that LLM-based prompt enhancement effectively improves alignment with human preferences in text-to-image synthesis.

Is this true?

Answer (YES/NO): NO